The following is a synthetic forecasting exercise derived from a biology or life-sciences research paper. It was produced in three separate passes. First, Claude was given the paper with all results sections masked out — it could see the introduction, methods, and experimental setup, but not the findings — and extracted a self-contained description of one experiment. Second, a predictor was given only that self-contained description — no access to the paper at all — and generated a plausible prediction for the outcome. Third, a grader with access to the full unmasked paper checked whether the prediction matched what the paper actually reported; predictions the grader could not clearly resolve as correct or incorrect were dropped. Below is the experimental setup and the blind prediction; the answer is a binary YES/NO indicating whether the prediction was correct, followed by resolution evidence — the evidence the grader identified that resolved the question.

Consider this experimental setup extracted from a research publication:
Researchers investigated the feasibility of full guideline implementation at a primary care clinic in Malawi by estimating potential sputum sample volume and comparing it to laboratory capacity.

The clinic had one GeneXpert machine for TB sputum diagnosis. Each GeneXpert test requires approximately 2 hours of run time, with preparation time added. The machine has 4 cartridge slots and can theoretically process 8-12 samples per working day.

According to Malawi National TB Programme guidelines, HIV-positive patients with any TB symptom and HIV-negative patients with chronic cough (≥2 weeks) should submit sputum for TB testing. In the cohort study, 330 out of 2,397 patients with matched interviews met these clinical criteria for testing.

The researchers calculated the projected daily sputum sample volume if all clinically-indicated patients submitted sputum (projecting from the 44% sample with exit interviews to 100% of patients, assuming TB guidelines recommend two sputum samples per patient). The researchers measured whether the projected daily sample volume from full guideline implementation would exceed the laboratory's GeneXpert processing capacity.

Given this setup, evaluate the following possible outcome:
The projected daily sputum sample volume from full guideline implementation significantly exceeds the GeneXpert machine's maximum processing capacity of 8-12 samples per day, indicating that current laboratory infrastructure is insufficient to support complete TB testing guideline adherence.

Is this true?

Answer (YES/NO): YES